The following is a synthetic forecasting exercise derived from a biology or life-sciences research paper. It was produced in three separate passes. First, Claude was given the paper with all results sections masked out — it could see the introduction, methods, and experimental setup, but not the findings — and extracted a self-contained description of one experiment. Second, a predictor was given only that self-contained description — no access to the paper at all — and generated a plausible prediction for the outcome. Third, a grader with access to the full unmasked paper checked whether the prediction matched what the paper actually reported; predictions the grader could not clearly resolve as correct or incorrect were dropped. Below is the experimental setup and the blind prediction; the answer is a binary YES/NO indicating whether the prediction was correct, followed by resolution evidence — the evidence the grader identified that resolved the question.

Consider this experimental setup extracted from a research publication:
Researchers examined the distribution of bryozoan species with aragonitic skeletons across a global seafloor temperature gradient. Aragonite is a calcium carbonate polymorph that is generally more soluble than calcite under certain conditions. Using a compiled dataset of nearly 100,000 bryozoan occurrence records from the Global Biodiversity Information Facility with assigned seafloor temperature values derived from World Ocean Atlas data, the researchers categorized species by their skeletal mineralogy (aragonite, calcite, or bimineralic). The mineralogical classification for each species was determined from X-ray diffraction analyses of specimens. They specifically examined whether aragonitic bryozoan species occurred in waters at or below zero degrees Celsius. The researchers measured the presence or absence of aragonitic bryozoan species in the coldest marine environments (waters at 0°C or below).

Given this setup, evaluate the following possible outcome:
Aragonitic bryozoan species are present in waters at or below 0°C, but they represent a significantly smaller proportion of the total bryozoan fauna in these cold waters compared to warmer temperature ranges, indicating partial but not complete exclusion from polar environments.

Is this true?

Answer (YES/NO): NO